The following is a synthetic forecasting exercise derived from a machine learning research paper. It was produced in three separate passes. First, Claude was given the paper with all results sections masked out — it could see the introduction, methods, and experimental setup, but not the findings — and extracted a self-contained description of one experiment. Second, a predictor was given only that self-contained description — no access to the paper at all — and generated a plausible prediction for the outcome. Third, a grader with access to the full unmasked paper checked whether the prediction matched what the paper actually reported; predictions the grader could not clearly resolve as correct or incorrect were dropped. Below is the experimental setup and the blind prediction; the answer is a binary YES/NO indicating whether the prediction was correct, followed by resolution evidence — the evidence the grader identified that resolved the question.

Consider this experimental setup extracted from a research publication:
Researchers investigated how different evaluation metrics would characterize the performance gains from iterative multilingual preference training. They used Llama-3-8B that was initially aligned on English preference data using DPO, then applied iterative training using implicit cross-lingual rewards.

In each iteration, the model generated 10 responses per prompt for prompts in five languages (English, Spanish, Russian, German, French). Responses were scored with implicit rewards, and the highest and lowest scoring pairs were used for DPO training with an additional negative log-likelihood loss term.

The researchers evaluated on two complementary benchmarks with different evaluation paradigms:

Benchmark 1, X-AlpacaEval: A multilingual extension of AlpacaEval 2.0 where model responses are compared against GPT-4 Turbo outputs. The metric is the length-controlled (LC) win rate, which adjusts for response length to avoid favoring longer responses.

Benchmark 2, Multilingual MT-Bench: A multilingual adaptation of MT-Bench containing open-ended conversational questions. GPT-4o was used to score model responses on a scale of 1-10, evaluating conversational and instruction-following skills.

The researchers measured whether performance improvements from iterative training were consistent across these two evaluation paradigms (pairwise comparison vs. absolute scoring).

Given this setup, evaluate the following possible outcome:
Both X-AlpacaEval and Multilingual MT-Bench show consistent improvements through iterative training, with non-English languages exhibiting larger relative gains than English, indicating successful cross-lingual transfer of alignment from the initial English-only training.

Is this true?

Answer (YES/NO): NO